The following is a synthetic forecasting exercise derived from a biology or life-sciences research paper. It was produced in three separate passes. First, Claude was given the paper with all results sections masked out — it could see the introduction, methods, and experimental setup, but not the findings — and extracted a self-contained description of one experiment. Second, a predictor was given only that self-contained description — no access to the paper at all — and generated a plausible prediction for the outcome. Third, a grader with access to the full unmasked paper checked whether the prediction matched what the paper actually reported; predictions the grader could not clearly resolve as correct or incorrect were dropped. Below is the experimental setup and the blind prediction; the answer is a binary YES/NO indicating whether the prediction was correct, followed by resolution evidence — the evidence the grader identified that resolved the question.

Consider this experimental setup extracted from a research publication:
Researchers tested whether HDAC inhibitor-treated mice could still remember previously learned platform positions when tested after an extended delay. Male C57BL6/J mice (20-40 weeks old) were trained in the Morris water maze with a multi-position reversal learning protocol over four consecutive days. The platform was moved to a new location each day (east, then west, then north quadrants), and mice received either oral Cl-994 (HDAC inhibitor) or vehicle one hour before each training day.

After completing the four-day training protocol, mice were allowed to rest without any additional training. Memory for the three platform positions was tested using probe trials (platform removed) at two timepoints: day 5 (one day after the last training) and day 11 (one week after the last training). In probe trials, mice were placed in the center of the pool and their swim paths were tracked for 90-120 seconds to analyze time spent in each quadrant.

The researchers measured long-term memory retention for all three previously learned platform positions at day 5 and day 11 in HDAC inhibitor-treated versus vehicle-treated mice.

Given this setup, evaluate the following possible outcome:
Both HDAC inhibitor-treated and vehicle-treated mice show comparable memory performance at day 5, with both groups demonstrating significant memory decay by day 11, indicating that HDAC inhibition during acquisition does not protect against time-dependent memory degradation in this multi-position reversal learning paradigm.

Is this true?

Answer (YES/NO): NO